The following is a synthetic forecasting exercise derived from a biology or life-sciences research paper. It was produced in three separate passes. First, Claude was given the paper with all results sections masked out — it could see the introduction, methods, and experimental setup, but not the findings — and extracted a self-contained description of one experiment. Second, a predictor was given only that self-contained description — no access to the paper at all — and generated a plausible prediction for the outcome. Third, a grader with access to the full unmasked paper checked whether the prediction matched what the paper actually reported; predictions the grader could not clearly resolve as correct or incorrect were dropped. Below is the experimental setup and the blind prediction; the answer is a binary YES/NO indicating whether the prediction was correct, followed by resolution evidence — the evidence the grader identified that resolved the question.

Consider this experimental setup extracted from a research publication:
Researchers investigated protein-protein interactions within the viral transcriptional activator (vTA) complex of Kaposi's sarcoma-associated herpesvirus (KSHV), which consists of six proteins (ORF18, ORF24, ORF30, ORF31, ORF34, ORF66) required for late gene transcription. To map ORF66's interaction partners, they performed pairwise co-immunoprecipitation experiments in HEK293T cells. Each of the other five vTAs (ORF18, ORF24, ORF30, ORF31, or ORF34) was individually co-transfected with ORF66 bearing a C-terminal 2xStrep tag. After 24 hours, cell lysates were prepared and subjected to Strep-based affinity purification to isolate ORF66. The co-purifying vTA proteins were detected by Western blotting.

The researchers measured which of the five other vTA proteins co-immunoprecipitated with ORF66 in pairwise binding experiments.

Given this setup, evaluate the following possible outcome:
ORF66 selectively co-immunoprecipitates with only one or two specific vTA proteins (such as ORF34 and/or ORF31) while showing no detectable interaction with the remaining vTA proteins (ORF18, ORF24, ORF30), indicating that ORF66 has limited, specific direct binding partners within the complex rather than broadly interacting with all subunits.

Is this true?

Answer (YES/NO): NO